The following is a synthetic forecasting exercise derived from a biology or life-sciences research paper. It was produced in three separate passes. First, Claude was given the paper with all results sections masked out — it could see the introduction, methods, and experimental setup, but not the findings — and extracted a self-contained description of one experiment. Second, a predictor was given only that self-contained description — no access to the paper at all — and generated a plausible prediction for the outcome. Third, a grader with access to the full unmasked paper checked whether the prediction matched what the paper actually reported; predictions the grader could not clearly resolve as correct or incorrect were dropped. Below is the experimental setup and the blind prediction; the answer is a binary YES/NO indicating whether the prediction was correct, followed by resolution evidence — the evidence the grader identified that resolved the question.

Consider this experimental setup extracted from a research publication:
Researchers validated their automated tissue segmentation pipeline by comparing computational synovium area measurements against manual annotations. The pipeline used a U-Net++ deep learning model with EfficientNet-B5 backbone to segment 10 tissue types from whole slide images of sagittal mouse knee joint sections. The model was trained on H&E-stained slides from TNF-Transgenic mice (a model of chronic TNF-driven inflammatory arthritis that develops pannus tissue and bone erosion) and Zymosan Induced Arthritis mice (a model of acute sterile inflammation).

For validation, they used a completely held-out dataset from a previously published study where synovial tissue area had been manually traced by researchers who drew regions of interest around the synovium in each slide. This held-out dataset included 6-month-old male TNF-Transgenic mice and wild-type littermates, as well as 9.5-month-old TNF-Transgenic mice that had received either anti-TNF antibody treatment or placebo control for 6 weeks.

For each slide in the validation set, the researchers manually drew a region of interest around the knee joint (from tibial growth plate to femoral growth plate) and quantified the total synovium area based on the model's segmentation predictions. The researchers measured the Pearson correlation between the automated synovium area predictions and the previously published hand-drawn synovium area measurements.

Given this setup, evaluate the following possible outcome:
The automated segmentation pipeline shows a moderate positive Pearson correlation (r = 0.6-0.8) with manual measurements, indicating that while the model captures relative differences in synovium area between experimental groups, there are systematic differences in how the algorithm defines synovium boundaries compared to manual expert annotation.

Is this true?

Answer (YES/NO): NO